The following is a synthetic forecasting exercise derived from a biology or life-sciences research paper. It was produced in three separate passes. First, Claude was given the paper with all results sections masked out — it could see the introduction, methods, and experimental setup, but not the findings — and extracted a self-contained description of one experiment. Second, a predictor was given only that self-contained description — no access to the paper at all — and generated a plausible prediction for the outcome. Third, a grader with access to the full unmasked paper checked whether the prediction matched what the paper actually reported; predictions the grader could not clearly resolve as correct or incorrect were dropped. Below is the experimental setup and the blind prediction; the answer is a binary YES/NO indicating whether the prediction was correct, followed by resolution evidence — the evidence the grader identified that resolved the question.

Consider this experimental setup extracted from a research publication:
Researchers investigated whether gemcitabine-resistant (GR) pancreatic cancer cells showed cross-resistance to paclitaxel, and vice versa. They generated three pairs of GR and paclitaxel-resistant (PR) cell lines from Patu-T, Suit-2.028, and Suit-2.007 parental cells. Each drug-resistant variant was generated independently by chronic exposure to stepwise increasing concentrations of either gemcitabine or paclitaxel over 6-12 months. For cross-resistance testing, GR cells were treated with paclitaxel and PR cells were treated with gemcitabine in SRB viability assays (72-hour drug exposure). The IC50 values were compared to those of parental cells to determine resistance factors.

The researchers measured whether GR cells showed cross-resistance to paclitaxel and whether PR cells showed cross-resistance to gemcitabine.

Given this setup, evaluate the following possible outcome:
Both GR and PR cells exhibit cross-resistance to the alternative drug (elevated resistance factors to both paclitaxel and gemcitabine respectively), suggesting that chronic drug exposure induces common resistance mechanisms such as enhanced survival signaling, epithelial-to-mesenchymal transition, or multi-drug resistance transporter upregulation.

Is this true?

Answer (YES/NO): NO